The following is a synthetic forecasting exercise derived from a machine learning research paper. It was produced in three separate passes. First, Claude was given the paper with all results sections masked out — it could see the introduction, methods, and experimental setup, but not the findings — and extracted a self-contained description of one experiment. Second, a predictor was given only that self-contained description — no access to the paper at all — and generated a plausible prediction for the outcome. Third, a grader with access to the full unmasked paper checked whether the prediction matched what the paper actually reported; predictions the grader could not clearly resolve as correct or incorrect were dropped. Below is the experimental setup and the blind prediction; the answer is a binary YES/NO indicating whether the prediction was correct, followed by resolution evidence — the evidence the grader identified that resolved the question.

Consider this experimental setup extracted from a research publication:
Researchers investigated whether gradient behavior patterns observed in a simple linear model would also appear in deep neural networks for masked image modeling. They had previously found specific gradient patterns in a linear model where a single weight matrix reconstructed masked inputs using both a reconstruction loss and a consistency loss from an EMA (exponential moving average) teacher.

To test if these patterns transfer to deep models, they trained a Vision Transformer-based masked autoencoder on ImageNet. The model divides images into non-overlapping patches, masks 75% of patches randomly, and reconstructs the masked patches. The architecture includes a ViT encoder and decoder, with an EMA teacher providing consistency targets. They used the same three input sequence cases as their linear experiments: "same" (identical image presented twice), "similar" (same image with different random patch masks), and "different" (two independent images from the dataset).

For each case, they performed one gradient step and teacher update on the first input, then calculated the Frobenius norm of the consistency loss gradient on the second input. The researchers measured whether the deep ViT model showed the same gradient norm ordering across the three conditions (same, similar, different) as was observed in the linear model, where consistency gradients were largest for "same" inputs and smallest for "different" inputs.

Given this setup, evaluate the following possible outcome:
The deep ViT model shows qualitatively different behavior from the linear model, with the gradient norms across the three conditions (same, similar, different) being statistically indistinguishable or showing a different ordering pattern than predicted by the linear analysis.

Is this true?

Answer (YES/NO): NO